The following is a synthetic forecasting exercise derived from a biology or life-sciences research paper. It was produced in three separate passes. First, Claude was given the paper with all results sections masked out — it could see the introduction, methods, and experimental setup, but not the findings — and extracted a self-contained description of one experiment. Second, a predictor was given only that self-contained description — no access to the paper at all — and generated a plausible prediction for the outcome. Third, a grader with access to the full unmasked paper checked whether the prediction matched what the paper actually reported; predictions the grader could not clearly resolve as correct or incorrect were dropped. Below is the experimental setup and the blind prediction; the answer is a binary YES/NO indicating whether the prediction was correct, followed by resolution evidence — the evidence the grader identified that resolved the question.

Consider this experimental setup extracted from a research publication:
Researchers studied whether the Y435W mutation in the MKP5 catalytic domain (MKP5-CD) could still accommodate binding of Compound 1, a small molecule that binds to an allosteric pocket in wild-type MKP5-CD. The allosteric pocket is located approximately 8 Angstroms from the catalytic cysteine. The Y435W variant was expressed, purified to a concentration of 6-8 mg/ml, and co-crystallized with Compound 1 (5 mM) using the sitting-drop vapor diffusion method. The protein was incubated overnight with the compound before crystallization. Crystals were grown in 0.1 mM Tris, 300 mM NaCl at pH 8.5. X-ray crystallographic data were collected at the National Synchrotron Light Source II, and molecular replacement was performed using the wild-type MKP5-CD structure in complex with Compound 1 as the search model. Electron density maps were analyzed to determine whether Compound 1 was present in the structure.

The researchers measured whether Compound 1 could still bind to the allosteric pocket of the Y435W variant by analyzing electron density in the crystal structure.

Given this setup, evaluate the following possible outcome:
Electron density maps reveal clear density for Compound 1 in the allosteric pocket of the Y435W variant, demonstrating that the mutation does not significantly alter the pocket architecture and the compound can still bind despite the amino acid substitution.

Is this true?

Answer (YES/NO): YES